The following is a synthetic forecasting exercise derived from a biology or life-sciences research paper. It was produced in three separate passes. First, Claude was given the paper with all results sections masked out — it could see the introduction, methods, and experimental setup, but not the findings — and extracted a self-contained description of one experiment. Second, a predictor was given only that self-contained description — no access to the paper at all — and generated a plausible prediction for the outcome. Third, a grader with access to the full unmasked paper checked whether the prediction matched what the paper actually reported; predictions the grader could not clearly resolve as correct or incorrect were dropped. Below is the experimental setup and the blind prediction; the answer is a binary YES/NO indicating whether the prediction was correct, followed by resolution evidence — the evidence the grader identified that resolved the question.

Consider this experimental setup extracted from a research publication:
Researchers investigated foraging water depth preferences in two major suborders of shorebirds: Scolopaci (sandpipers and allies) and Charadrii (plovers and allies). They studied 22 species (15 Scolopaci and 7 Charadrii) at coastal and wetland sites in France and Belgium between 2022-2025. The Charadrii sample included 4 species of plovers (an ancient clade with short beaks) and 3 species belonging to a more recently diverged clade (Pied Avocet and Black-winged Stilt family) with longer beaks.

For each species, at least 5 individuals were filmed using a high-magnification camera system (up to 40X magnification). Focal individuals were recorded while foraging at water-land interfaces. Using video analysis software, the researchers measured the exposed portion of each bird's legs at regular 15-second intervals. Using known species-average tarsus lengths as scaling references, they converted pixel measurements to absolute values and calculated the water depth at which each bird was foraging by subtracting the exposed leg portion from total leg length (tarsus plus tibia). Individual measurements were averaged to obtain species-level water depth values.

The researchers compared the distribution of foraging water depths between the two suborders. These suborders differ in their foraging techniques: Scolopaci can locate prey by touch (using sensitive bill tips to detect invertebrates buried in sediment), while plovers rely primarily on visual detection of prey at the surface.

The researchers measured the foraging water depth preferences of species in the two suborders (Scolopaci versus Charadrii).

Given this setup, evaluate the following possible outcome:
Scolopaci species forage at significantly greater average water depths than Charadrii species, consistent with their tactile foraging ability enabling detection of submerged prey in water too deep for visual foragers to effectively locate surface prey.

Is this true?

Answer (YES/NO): NO